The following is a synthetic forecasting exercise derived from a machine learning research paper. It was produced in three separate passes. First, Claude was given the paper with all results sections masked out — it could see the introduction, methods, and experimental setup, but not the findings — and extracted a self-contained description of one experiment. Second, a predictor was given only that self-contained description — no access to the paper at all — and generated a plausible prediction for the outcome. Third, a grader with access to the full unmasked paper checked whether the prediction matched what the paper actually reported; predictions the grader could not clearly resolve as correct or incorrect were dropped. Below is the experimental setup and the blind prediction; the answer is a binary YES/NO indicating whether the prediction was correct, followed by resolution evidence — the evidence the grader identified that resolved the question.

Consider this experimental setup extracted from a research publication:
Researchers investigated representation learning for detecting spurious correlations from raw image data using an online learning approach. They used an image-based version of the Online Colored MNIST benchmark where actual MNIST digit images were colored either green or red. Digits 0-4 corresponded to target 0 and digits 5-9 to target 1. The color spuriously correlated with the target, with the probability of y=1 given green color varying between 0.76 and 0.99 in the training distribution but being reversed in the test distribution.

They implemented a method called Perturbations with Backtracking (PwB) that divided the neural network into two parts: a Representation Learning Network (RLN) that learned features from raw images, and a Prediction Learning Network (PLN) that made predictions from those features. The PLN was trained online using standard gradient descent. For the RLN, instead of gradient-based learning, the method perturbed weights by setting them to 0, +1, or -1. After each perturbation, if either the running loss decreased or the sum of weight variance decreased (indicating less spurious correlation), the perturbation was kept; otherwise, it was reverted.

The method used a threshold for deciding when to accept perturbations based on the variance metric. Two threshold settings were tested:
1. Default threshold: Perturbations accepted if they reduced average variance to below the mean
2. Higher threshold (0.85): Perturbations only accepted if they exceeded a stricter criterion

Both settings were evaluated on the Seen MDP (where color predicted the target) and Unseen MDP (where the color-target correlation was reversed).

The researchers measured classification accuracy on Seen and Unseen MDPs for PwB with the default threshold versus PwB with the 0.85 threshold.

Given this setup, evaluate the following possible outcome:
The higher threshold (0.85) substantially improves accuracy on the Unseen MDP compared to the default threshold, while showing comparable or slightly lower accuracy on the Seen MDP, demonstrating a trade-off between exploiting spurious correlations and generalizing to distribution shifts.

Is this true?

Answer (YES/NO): NO